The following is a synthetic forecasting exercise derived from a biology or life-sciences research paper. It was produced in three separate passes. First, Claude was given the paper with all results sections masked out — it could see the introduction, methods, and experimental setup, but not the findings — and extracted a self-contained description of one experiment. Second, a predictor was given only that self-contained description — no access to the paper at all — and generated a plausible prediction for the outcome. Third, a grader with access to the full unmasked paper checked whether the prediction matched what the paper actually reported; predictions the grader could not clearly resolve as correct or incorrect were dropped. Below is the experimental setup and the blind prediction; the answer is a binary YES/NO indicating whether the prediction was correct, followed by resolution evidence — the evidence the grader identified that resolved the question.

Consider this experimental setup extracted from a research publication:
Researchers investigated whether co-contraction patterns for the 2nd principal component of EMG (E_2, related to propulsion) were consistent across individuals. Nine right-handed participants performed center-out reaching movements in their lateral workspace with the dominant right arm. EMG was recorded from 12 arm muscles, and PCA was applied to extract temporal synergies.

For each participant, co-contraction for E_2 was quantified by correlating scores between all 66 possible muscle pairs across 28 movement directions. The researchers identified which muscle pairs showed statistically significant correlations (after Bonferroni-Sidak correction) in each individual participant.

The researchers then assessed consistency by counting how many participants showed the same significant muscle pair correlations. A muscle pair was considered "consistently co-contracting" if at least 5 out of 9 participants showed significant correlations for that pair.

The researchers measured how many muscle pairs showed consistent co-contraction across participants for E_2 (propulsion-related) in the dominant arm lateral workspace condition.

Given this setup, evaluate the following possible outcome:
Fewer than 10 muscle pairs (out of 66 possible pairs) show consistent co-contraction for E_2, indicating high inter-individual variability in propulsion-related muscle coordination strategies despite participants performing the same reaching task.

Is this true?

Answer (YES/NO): YES